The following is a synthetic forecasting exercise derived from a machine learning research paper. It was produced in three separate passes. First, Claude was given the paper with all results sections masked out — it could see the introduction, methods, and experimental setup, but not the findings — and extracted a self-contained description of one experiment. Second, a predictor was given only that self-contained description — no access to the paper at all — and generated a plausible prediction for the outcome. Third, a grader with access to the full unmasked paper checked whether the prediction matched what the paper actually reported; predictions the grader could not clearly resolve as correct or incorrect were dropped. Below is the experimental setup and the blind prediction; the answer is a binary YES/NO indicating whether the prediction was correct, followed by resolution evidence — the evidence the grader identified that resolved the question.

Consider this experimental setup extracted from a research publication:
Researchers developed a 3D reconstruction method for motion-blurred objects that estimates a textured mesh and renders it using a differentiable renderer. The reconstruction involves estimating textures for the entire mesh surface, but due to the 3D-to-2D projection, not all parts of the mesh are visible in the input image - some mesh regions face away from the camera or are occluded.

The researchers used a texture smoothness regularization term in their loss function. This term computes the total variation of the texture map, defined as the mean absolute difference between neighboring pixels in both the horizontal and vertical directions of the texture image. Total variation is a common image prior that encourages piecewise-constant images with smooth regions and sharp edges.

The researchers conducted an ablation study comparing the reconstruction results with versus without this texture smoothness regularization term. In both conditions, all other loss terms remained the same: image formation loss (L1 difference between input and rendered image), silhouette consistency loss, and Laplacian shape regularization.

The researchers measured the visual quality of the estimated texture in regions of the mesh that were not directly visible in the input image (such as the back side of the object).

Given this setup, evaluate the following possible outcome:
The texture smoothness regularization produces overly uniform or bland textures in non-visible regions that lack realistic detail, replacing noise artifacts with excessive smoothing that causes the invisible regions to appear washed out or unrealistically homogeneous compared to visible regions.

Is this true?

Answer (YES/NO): NO